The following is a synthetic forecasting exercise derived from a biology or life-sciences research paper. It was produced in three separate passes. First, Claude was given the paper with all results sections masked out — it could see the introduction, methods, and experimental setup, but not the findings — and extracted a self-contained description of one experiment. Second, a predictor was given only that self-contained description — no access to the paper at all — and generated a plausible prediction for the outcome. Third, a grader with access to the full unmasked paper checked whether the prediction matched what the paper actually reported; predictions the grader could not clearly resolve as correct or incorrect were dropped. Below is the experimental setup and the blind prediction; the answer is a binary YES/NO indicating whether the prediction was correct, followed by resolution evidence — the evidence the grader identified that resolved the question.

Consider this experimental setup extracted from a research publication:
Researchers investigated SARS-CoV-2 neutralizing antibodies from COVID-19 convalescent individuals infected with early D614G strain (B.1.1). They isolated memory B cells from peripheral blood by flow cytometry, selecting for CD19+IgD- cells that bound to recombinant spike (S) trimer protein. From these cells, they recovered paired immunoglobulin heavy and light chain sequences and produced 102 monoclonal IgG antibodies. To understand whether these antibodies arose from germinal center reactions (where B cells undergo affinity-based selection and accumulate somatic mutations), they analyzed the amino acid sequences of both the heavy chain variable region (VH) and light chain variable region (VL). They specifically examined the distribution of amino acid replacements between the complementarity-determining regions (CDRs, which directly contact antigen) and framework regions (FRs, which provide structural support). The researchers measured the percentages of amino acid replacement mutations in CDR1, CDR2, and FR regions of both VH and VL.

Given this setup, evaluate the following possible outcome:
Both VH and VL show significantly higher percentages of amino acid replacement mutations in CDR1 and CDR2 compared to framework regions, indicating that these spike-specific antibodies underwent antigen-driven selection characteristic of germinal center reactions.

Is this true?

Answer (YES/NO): YES